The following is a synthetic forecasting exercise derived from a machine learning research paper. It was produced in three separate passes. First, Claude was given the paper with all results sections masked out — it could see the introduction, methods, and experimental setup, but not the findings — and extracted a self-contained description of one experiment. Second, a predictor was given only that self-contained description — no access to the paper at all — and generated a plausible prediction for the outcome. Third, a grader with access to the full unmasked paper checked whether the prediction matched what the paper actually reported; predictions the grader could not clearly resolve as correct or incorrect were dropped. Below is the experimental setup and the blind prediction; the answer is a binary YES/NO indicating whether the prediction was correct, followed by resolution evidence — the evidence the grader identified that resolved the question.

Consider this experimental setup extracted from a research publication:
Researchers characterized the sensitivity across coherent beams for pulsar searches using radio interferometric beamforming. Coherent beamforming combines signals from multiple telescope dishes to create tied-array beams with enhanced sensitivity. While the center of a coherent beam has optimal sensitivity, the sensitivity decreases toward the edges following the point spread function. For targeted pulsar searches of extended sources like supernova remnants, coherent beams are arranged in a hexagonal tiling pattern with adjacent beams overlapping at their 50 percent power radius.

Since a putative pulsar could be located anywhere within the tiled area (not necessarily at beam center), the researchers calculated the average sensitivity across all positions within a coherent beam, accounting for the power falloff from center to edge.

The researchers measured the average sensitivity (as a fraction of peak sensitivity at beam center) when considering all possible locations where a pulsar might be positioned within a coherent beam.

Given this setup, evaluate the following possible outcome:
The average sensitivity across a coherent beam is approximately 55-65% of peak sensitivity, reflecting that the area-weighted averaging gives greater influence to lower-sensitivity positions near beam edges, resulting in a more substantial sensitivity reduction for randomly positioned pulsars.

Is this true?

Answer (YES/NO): YES